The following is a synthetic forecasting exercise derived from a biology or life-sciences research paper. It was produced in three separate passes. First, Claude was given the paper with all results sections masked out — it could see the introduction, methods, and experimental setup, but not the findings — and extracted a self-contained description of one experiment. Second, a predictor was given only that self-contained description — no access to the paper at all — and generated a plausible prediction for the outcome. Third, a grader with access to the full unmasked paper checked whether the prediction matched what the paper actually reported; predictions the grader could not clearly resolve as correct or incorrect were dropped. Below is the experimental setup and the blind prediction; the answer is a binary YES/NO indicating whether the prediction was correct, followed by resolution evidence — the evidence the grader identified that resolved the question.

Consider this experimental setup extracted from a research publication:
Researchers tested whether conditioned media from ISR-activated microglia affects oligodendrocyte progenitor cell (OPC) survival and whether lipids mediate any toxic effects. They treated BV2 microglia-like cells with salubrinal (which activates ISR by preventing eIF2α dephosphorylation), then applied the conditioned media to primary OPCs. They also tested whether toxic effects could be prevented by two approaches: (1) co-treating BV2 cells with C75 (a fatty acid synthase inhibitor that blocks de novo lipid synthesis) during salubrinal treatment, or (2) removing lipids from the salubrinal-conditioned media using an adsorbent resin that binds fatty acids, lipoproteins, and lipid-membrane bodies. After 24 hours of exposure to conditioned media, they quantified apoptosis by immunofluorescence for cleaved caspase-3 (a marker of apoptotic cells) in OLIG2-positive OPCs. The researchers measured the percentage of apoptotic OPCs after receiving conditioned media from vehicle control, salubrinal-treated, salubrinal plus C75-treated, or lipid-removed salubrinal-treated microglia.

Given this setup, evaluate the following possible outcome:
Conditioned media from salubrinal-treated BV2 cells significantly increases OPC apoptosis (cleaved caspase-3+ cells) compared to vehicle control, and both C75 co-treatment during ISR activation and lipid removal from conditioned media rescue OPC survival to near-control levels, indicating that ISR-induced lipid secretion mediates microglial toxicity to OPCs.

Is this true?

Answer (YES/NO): YES